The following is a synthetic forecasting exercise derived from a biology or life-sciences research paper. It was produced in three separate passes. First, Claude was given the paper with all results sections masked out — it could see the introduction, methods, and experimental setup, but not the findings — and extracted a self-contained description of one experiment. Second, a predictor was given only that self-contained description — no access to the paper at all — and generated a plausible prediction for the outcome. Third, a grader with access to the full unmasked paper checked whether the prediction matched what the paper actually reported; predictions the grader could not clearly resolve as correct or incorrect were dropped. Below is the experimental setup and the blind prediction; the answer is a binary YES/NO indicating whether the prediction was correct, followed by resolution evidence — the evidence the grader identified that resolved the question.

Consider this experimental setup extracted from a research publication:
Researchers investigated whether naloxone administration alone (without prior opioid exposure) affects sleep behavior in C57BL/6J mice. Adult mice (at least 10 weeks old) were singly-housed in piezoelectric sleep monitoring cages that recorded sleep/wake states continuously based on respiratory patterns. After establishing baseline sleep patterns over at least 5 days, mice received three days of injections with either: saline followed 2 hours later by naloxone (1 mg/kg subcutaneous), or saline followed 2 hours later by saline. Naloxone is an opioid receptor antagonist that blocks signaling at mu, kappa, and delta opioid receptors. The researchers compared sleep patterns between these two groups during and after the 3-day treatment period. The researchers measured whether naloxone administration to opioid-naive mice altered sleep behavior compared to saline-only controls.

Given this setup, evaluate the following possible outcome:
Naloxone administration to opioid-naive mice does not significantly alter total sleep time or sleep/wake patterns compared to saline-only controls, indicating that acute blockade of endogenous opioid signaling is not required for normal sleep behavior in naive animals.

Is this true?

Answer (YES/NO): NO